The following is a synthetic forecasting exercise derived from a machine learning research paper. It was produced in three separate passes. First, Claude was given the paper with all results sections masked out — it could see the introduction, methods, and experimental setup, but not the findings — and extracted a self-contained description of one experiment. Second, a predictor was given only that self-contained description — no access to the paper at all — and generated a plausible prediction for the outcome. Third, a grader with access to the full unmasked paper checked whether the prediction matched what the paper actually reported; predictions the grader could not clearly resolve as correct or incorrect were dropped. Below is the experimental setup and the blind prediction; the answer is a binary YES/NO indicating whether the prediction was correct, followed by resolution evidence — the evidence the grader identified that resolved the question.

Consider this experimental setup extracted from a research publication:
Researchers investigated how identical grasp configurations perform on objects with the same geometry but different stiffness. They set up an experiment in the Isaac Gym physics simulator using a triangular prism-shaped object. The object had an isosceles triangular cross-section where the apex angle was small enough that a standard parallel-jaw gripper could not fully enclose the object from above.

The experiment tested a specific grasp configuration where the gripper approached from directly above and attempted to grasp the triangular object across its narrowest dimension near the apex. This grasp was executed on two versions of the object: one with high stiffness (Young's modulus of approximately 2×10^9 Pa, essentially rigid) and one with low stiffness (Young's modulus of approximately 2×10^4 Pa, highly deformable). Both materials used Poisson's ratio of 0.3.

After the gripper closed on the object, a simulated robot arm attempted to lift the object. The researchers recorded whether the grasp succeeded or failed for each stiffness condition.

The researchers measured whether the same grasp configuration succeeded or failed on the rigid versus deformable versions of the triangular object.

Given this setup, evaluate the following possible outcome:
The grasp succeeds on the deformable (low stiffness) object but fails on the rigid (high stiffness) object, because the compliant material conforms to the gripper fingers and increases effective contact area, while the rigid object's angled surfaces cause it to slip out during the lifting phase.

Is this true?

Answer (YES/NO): YES